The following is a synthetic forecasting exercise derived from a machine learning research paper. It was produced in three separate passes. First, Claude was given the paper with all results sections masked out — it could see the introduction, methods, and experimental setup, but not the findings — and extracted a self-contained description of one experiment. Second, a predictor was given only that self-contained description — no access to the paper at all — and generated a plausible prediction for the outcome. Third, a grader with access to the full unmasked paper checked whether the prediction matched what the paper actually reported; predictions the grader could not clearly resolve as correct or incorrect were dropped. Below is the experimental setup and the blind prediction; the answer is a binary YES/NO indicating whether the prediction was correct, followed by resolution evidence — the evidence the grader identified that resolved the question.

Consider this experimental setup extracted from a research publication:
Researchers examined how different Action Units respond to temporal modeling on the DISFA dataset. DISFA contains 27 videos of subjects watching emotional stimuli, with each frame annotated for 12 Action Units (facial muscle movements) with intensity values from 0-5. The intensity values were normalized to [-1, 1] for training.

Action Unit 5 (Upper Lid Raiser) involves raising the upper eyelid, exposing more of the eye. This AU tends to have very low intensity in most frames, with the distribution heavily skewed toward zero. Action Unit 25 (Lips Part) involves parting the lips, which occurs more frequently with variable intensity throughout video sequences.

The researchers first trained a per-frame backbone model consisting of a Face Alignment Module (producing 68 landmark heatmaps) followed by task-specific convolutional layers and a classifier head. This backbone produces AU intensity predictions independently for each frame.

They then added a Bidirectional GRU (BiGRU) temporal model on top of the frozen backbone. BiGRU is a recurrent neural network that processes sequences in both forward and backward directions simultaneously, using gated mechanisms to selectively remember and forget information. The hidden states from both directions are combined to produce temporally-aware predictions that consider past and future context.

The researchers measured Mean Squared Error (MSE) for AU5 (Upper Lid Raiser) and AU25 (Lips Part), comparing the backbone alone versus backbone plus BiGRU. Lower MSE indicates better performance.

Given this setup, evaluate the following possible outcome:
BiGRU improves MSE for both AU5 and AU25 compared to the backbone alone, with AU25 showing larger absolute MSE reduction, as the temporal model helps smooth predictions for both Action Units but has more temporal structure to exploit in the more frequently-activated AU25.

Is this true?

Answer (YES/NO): NO